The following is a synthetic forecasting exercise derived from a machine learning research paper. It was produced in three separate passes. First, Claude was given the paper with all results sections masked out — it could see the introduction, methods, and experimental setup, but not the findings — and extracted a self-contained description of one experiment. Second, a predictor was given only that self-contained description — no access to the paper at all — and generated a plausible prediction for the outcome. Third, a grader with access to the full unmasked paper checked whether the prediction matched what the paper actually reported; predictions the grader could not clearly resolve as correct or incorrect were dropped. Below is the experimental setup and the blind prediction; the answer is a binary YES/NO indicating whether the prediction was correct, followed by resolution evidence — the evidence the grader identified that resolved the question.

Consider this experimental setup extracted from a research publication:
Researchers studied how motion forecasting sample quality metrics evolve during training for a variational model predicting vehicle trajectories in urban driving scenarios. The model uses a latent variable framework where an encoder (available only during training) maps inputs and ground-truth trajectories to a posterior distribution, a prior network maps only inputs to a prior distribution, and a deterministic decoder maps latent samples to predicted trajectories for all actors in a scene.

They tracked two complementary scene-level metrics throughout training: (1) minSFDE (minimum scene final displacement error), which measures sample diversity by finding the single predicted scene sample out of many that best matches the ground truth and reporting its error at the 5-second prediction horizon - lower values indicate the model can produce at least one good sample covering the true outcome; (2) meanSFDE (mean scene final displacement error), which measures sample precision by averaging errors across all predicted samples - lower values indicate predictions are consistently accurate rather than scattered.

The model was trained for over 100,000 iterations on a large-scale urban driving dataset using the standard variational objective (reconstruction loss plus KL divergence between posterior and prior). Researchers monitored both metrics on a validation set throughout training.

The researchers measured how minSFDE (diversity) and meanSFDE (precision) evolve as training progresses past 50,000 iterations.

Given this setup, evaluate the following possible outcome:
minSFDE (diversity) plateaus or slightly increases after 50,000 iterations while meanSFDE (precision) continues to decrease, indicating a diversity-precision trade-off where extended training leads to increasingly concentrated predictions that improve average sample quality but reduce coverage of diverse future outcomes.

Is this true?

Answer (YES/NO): YES